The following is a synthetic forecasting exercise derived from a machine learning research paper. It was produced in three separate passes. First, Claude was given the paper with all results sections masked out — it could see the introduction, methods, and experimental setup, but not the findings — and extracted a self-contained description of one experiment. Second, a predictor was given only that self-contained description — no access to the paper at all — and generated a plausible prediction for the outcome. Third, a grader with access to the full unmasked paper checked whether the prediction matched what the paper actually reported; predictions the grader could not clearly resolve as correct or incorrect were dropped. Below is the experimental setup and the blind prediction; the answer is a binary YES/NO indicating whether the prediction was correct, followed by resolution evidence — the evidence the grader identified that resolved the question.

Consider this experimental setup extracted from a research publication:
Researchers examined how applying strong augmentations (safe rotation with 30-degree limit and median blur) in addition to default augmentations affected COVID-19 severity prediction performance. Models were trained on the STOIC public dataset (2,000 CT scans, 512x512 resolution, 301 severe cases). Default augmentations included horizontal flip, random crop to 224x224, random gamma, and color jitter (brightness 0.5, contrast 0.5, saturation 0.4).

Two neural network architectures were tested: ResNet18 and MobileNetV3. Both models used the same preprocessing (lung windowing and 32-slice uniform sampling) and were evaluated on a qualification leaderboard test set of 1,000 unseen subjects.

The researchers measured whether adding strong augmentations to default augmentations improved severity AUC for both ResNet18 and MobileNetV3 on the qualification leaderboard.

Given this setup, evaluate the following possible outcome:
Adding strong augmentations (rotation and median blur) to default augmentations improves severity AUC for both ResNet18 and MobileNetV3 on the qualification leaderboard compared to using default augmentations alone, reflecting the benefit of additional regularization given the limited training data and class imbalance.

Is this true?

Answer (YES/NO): YES